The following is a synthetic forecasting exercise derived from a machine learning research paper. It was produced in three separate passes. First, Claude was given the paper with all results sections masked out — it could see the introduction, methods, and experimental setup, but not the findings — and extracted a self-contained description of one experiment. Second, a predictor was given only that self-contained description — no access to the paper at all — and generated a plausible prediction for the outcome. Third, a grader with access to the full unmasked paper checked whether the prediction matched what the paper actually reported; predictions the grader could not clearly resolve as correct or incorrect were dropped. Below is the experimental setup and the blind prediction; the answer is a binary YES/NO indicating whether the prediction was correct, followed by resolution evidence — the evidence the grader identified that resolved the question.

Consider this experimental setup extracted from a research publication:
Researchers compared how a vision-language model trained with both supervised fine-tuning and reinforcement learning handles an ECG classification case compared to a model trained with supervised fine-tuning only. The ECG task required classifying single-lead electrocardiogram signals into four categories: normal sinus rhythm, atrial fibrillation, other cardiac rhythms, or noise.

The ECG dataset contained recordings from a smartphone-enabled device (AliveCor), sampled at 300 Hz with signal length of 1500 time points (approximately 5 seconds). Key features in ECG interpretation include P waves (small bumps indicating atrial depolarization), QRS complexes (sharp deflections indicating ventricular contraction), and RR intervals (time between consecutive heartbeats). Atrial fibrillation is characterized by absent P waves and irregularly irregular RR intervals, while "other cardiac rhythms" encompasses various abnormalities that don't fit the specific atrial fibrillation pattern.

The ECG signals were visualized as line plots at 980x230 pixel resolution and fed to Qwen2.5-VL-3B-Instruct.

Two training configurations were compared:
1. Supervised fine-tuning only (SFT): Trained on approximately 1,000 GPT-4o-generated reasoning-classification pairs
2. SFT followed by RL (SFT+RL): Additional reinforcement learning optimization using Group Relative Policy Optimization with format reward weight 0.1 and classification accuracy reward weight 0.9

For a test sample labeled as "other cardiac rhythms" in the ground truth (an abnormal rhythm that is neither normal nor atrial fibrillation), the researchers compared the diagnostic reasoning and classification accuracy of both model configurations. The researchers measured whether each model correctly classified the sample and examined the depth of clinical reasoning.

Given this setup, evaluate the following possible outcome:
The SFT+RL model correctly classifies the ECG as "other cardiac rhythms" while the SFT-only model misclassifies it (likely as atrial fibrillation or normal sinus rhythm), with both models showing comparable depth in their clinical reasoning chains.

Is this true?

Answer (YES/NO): NO